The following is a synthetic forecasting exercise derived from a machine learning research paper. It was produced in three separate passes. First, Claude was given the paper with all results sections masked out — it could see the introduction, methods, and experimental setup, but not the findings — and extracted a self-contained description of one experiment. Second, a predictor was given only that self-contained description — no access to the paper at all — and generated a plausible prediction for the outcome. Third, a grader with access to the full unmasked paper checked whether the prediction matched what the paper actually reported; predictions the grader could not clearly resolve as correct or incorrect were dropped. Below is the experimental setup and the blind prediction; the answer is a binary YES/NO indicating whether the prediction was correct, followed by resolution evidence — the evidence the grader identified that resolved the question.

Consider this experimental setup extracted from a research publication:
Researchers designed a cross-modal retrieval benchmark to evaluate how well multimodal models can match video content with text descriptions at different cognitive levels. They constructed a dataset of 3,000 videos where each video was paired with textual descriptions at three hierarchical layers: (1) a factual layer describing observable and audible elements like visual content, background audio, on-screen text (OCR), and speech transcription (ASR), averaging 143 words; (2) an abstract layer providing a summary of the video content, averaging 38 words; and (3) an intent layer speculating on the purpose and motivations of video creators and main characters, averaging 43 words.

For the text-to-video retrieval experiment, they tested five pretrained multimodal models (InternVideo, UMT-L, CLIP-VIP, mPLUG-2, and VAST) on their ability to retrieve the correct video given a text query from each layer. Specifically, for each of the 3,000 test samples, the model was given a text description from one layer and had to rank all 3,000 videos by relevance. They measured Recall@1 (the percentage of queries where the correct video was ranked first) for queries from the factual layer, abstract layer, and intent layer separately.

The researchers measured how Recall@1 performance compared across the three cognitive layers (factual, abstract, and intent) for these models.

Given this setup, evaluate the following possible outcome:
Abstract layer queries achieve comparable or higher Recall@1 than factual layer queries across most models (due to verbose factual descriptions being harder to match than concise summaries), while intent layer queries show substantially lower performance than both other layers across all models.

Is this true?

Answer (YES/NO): NO